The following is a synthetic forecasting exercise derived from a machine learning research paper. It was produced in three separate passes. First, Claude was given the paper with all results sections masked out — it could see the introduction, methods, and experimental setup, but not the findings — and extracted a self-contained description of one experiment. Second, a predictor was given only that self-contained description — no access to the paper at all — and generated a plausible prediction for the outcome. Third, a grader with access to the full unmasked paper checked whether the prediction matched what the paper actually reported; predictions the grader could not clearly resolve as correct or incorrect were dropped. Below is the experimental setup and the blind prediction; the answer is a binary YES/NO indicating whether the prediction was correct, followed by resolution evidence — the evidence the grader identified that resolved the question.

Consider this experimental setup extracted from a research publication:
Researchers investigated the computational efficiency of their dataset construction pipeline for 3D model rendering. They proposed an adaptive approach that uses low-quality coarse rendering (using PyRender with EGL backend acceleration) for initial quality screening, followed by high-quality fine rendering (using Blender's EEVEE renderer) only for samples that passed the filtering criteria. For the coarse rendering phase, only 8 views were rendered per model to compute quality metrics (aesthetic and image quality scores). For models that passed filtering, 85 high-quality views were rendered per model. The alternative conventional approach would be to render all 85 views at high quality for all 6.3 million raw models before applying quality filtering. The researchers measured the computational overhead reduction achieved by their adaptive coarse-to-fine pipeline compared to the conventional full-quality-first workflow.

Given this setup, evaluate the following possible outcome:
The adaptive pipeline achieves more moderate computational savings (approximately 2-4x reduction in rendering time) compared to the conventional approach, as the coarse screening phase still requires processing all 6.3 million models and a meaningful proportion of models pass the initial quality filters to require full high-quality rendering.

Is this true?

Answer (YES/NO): NO